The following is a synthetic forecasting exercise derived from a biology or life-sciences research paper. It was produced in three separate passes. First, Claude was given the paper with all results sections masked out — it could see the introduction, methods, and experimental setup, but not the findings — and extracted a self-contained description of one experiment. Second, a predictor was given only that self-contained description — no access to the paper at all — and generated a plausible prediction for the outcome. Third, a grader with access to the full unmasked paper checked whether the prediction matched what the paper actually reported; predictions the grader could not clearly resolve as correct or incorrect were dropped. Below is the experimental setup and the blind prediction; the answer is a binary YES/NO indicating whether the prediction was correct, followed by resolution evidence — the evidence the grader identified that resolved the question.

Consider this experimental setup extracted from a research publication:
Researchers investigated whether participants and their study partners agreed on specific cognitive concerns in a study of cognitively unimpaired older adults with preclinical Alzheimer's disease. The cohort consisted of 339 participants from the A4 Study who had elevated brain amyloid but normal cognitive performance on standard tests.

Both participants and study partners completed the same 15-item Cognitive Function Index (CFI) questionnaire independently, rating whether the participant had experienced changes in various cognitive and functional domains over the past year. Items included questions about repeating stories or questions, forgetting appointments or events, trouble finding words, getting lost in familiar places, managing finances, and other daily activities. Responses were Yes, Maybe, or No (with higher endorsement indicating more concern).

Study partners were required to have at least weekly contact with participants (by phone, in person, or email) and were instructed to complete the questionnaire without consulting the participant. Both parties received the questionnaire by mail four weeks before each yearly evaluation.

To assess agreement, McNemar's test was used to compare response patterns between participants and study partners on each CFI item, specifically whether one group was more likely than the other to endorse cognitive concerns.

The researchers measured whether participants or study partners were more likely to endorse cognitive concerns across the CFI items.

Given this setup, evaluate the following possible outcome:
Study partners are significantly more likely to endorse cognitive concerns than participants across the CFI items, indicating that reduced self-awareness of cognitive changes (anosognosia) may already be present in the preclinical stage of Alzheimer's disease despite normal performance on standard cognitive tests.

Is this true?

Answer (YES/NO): NO